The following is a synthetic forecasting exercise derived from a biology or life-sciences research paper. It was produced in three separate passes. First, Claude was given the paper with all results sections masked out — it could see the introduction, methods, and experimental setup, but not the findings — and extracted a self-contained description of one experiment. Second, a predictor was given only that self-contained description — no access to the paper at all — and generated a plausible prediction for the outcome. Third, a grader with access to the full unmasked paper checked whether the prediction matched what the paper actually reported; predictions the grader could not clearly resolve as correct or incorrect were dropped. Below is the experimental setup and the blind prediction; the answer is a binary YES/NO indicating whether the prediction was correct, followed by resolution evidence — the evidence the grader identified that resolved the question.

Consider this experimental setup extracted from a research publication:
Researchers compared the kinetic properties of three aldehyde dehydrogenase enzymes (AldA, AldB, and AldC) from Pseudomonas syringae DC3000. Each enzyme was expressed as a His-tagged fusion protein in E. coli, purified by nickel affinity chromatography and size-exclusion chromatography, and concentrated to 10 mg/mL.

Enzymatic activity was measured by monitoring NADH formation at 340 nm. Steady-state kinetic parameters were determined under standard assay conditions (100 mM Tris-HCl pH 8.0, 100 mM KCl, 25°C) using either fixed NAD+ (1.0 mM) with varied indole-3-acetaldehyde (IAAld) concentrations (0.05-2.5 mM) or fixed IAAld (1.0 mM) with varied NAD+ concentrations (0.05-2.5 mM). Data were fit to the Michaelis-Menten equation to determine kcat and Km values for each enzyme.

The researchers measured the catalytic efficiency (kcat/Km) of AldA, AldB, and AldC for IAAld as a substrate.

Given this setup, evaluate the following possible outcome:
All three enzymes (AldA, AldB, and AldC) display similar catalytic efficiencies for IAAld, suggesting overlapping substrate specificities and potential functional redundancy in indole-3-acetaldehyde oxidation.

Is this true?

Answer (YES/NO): NO